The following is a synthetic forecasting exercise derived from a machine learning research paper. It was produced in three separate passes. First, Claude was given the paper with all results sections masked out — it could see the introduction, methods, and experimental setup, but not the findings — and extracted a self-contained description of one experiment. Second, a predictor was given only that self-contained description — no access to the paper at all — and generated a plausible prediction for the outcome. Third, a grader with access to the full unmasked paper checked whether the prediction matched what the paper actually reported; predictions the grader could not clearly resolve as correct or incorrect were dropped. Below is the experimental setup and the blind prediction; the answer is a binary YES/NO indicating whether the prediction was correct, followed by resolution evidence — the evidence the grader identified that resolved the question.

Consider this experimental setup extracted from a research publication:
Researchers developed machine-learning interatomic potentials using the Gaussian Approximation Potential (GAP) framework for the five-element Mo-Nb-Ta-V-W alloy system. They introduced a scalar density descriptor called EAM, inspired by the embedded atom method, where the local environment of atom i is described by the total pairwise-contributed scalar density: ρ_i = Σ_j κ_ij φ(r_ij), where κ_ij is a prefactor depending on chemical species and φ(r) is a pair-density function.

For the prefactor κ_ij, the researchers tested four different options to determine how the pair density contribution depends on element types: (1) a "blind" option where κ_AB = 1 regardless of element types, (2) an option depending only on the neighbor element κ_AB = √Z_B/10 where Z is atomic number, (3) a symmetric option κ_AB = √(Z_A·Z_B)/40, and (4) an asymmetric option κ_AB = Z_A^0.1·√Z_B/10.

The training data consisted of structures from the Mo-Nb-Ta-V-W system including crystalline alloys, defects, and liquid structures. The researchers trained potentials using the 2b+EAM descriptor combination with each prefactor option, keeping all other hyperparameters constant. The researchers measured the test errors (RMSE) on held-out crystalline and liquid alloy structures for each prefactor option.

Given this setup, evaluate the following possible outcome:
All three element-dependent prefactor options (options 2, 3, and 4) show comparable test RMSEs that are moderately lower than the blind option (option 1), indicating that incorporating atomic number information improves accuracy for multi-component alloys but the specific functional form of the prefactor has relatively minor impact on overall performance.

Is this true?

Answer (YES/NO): NO